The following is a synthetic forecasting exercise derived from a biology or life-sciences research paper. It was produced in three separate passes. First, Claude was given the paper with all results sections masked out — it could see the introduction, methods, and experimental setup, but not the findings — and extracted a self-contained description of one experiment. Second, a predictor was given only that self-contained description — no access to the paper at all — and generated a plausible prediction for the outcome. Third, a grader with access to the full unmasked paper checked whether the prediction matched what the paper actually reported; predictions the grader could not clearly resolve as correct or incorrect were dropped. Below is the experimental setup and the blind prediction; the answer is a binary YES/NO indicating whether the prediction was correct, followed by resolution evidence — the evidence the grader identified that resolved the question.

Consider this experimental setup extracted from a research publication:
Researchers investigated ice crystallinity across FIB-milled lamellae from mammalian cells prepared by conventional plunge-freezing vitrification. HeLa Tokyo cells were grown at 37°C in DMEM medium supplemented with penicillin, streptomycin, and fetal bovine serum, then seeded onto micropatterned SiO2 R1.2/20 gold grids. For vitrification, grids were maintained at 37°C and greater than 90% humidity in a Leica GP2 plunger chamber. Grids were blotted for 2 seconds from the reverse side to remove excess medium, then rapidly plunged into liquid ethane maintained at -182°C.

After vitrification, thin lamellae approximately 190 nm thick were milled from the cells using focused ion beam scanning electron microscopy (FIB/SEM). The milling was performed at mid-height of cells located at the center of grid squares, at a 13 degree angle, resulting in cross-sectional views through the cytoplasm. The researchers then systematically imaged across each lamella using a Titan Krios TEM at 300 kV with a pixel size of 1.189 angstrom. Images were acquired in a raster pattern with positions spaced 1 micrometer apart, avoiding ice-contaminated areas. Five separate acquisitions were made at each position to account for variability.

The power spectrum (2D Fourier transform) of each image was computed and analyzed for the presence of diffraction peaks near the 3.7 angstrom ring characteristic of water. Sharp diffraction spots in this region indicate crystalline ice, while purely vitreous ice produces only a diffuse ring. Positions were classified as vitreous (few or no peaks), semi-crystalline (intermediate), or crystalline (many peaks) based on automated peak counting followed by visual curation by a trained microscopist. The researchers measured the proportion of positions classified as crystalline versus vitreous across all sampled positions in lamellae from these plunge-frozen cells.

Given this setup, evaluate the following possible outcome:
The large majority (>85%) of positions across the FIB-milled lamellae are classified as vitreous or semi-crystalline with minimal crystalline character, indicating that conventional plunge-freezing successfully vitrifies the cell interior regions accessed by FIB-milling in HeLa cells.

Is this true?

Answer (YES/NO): NO